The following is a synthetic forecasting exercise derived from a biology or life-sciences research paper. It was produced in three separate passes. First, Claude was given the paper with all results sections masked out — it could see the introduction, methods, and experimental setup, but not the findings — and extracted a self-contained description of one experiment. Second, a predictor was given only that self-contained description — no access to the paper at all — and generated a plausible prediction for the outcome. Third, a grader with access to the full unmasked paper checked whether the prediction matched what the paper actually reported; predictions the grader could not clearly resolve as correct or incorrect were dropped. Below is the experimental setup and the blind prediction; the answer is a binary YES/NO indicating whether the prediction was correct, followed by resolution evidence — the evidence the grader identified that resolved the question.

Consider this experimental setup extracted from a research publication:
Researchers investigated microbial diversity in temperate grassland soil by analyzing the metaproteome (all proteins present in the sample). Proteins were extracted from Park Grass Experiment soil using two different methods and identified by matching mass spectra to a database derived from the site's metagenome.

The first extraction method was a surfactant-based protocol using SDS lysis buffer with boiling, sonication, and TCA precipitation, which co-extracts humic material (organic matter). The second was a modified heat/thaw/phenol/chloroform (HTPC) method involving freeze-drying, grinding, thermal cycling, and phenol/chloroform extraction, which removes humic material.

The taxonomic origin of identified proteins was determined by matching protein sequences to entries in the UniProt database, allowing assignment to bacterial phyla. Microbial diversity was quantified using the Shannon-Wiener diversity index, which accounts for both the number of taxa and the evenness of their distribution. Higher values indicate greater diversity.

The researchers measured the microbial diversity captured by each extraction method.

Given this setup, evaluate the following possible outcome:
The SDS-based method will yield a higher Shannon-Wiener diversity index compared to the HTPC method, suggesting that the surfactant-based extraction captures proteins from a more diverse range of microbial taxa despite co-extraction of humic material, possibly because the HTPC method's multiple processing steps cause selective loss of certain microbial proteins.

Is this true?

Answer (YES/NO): NO